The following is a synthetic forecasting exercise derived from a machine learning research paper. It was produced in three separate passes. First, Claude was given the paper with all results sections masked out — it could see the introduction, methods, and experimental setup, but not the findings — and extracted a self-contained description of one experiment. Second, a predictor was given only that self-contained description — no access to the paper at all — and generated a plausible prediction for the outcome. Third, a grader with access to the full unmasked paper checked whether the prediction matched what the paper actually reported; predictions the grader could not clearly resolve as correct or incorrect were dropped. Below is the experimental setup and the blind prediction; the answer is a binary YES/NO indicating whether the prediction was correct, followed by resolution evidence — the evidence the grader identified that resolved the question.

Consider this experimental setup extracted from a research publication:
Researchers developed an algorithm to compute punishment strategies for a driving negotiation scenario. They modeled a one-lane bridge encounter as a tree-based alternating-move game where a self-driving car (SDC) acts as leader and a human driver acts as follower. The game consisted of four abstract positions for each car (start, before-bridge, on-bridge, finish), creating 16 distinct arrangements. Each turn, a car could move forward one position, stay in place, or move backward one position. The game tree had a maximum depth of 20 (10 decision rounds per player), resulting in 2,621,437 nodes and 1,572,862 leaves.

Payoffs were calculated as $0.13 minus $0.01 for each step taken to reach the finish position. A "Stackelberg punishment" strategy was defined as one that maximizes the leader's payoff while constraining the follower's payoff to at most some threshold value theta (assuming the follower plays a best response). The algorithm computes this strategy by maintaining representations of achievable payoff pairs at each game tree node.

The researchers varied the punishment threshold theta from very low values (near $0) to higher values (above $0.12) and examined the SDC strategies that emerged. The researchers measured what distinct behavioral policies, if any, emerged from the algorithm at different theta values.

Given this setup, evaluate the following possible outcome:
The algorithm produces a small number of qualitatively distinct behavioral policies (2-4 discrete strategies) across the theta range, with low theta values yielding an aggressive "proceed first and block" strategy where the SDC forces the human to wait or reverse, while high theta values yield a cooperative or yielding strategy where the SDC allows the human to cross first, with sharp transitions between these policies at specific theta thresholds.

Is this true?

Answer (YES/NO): YES